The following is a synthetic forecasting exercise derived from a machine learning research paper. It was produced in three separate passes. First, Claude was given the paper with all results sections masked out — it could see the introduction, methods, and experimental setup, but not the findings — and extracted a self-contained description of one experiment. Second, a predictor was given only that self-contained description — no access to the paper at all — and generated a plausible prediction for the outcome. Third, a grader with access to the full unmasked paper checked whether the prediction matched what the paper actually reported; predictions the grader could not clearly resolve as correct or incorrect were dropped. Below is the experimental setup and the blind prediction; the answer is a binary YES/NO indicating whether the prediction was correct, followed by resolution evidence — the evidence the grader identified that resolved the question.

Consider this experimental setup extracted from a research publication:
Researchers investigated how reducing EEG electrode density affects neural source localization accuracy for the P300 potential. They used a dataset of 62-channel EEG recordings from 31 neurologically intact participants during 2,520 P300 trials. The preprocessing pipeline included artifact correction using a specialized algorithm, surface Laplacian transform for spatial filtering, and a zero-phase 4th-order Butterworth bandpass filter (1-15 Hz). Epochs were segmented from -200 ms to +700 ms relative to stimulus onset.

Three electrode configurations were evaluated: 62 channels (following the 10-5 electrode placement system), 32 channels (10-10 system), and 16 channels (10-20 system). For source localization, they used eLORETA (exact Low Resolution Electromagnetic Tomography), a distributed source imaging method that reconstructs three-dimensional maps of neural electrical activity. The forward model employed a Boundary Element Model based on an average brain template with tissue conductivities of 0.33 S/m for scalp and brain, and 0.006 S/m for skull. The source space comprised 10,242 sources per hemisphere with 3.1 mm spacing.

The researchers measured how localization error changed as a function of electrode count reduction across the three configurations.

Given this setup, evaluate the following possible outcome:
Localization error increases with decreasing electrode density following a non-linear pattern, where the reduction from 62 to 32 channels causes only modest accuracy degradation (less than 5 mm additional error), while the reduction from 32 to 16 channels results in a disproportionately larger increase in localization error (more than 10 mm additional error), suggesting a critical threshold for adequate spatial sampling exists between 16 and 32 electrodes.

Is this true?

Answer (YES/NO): NO